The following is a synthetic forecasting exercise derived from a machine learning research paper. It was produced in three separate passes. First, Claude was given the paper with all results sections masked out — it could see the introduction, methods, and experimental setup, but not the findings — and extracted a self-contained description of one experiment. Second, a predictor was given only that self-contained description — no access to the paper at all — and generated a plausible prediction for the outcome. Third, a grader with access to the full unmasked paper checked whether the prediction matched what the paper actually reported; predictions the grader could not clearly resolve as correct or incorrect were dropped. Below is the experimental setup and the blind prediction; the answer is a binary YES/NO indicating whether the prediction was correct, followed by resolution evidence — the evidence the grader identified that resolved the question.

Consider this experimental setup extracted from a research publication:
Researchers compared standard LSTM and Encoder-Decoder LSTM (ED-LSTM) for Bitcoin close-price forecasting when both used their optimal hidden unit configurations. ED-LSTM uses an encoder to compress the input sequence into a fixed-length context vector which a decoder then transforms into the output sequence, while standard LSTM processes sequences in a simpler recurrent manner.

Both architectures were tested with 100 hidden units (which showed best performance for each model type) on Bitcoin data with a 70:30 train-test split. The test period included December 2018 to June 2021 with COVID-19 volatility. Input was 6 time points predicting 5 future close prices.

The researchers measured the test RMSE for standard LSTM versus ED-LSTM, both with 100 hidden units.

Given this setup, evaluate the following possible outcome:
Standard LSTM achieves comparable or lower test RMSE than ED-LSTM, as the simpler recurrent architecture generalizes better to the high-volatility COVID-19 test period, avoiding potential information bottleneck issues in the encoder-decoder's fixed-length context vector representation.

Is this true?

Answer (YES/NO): NO